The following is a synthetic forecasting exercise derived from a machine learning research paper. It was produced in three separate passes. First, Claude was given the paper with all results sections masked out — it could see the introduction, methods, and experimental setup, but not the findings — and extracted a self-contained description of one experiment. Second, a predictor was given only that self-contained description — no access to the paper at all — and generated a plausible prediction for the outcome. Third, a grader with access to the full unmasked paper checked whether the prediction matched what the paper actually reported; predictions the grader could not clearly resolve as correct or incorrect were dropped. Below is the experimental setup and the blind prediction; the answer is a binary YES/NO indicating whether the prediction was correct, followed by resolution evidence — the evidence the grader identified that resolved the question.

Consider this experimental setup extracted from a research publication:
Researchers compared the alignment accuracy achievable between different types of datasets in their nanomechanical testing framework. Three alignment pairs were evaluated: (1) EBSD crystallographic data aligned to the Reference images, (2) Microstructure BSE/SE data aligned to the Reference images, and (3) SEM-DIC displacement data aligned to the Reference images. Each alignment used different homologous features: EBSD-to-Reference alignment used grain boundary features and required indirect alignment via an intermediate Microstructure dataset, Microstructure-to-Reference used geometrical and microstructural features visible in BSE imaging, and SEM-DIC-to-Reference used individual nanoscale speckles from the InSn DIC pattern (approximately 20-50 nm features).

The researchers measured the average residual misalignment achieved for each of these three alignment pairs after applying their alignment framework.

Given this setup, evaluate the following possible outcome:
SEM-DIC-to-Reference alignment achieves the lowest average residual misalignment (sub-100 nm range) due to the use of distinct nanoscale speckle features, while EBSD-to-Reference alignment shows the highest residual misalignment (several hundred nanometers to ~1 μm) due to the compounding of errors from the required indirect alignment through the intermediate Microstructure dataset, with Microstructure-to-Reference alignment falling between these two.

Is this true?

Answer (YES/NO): NO